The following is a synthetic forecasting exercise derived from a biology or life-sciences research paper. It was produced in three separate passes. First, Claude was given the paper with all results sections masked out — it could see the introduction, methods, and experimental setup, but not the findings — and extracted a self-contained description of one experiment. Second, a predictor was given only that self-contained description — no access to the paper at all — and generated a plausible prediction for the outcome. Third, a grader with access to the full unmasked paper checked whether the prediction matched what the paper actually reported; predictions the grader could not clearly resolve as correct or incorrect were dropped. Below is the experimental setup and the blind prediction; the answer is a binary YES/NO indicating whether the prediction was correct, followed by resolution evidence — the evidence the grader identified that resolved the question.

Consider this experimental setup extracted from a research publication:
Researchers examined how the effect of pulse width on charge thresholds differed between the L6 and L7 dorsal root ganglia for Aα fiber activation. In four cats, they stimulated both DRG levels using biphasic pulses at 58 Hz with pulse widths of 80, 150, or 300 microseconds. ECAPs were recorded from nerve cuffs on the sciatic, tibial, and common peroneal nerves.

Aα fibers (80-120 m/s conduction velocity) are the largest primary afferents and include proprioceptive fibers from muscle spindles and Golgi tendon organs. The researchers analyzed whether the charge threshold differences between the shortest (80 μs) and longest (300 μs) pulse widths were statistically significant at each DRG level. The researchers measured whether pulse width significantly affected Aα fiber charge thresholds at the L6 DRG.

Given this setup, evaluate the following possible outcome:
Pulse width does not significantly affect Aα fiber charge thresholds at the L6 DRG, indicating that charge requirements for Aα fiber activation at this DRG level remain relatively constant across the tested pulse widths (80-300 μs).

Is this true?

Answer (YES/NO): YES